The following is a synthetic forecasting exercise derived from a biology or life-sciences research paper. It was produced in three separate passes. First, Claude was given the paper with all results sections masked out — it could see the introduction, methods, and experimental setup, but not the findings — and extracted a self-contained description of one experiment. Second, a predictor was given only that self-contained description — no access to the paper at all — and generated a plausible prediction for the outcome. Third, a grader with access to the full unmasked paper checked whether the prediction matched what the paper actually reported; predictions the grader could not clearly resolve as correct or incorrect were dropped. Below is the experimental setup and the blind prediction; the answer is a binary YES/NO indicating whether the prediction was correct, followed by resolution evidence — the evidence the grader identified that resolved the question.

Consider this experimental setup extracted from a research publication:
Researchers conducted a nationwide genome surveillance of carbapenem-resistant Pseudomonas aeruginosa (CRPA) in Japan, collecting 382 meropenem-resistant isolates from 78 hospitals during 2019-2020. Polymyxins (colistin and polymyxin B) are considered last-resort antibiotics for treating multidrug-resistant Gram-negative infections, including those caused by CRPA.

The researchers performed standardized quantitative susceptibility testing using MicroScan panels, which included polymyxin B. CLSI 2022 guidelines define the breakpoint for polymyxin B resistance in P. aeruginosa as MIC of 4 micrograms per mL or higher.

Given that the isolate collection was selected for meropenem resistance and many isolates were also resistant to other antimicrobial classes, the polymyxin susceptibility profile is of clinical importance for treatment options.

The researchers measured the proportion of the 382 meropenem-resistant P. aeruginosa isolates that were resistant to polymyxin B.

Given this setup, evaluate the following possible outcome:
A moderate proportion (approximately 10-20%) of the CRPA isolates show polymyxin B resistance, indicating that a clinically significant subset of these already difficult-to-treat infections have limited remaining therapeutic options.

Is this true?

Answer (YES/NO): NO